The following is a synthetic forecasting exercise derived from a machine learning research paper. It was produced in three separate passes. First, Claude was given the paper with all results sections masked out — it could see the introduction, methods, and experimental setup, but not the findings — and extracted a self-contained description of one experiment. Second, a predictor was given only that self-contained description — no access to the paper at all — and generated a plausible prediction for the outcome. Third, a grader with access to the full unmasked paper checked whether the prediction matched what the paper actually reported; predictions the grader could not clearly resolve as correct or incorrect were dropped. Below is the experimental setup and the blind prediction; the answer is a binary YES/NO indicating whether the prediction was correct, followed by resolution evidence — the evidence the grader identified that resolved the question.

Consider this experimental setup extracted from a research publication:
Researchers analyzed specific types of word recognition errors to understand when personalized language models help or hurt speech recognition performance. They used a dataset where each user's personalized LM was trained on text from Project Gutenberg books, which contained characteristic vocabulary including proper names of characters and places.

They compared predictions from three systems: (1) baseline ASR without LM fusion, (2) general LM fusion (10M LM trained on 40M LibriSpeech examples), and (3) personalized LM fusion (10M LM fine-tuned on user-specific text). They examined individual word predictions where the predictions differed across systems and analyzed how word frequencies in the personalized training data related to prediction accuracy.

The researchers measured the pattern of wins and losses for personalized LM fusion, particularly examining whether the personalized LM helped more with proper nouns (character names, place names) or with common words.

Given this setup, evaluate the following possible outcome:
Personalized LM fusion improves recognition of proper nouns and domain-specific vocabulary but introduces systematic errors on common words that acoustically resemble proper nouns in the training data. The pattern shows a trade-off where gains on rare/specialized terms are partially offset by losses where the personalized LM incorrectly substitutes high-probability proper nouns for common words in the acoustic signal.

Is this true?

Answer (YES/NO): NO